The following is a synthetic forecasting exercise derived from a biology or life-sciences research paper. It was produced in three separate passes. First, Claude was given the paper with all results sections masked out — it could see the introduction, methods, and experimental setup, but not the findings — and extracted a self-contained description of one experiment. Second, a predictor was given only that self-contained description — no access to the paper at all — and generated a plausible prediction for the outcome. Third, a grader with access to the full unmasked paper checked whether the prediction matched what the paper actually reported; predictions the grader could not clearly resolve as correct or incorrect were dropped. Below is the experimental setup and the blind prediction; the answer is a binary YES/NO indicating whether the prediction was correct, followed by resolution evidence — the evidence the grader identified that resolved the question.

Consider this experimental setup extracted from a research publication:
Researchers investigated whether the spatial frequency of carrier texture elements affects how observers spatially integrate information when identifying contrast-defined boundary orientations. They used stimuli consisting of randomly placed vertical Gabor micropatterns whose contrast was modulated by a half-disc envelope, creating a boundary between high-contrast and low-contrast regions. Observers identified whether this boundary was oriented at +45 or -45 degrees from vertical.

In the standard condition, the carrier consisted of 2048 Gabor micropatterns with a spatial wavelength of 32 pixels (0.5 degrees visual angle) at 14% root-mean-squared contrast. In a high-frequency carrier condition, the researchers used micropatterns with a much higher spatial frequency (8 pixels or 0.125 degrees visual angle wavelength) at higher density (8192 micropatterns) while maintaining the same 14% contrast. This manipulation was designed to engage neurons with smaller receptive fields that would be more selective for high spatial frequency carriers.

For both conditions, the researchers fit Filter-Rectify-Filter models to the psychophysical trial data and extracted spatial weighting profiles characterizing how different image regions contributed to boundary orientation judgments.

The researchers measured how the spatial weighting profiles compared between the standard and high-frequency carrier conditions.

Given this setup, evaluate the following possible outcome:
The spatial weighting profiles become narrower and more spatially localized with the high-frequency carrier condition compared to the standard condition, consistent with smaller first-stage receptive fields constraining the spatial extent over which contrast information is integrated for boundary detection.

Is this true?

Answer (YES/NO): NO